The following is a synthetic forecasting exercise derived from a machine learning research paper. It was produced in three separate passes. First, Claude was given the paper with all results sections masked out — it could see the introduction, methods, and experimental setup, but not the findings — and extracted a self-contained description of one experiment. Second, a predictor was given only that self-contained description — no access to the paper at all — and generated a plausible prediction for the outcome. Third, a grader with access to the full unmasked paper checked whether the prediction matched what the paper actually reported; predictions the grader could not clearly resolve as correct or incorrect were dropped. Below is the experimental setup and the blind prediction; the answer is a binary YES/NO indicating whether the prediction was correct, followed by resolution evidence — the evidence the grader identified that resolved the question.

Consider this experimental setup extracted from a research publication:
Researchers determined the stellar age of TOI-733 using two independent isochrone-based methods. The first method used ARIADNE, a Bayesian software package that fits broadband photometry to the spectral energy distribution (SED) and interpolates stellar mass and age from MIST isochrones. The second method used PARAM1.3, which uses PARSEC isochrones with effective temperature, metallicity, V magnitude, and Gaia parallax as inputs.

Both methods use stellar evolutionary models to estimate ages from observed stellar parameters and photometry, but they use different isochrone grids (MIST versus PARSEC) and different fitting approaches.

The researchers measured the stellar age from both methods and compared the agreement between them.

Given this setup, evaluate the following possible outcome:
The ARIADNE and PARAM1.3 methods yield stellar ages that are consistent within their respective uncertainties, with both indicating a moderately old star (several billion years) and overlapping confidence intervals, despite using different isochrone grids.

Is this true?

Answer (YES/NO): YES